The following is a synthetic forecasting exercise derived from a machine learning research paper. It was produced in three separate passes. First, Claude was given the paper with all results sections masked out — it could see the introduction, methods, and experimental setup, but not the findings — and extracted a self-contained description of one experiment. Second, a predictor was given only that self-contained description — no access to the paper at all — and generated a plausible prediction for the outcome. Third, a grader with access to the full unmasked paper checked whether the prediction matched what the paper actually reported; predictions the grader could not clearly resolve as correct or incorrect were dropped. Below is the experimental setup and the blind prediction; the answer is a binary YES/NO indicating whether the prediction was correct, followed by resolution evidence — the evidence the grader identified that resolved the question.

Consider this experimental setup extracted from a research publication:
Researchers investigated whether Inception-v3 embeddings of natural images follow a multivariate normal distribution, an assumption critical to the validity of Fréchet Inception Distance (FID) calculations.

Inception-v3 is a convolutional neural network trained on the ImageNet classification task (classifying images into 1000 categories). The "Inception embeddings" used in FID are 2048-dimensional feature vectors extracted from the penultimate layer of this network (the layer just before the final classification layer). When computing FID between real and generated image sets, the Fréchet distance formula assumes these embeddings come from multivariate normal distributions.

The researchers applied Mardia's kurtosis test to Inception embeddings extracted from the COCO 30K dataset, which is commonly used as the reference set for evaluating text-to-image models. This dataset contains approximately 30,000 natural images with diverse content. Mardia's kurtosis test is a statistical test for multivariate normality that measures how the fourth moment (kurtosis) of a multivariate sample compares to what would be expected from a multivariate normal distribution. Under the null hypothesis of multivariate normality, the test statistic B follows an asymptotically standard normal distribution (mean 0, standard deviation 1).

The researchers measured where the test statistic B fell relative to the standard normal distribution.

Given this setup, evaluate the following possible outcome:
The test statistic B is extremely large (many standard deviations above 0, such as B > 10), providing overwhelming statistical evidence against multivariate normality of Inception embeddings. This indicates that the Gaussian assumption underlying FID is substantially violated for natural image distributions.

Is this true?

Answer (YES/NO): YES